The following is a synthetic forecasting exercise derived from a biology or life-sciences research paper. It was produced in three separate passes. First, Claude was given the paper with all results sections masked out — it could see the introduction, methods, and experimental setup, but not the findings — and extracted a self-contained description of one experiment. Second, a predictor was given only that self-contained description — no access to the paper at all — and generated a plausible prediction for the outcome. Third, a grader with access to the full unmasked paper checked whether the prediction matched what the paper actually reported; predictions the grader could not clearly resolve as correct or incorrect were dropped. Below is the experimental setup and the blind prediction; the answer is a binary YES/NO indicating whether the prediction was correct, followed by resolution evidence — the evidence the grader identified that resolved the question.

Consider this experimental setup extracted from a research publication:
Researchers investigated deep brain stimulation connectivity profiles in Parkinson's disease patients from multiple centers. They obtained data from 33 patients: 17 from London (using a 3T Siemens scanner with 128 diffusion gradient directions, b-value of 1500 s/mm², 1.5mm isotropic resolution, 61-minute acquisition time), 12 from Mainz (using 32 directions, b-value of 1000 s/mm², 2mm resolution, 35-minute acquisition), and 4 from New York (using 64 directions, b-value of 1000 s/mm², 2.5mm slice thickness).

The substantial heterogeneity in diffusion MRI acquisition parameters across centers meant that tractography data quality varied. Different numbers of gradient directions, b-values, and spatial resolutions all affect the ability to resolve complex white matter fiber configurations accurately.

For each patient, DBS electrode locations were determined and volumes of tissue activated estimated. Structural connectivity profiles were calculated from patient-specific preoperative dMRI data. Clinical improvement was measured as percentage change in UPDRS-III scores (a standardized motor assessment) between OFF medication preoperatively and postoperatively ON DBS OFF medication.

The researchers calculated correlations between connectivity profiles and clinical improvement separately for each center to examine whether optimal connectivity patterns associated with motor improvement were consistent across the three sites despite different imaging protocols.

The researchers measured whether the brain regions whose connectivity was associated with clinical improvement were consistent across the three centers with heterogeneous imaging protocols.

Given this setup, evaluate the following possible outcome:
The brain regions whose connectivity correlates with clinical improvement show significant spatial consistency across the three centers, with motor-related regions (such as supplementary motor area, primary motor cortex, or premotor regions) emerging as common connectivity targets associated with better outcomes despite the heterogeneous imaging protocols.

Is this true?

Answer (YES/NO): YES